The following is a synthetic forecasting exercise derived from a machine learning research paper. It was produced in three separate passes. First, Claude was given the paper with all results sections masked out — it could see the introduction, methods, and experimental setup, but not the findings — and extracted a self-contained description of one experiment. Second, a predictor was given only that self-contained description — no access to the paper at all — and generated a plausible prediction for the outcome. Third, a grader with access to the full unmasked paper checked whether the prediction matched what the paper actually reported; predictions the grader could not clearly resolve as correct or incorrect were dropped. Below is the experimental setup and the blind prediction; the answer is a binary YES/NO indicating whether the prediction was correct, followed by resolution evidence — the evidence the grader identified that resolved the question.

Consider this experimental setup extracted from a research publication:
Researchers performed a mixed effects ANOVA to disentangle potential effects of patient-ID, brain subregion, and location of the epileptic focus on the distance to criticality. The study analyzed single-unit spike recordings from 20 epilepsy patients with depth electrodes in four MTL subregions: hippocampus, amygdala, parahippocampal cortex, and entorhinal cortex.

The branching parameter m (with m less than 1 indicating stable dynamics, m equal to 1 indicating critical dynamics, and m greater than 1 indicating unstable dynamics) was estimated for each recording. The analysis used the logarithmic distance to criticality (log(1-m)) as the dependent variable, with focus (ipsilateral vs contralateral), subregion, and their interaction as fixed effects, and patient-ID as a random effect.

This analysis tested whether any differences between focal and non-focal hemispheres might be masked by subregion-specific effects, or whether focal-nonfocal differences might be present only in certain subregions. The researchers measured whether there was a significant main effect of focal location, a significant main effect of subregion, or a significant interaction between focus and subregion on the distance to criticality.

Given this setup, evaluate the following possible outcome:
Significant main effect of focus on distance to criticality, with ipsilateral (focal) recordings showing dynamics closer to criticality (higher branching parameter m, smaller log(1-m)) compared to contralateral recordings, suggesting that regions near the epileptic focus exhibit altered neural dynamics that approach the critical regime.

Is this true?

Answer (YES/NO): NO